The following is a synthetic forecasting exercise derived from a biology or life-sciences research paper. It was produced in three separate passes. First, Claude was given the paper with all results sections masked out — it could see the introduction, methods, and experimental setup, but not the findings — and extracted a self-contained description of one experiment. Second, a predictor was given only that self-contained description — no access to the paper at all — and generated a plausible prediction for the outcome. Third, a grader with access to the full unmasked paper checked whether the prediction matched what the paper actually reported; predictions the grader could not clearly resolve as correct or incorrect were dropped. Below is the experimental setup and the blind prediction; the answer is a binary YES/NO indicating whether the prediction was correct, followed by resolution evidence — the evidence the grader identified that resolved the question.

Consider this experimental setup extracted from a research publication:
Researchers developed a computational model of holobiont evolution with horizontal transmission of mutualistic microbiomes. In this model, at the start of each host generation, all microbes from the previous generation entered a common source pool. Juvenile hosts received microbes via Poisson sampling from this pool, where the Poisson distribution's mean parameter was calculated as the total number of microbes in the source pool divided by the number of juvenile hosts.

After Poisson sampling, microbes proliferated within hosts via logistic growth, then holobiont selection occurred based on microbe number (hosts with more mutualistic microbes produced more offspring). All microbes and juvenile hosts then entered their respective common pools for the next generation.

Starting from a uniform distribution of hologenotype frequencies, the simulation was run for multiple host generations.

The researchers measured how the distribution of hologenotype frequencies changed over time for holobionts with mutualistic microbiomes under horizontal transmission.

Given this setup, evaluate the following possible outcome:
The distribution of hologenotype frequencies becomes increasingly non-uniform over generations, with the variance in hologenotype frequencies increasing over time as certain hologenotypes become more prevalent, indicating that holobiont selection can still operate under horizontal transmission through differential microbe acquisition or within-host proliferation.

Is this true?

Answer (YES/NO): YES